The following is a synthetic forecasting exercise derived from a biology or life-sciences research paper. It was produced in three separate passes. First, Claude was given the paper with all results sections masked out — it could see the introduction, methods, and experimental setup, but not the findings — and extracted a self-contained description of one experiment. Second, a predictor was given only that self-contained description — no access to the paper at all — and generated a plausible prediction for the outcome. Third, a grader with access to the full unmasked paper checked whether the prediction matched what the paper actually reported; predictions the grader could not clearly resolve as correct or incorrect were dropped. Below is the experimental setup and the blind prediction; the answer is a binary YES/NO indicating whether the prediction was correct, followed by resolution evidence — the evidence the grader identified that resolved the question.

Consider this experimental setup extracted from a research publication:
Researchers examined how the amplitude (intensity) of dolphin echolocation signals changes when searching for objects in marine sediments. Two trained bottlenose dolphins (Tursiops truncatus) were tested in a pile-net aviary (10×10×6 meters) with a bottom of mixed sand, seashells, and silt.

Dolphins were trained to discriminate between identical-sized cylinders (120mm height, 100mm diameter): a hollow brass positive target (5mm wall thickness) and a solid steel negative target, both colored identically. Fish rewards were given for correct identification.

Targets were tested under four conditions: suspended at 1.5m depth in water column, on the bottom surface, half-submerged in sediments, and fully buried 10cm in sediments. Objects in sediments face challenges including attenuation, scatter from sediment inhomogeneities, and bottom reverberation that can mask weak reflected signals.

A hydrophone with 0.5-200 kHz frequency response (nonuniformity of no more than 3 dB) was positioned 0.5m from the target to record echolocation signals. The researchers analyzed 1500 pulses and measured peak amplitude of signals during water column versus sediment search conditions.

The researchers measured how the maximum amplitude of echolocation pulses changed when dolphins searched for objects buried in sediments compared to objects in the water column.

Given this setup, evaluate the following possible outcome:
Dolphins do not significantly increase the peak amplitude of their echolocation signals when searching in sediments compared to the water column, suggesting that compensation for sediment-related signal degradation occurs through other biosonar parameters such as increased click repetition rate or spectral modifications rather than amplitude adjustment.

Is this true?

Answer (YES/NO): NO